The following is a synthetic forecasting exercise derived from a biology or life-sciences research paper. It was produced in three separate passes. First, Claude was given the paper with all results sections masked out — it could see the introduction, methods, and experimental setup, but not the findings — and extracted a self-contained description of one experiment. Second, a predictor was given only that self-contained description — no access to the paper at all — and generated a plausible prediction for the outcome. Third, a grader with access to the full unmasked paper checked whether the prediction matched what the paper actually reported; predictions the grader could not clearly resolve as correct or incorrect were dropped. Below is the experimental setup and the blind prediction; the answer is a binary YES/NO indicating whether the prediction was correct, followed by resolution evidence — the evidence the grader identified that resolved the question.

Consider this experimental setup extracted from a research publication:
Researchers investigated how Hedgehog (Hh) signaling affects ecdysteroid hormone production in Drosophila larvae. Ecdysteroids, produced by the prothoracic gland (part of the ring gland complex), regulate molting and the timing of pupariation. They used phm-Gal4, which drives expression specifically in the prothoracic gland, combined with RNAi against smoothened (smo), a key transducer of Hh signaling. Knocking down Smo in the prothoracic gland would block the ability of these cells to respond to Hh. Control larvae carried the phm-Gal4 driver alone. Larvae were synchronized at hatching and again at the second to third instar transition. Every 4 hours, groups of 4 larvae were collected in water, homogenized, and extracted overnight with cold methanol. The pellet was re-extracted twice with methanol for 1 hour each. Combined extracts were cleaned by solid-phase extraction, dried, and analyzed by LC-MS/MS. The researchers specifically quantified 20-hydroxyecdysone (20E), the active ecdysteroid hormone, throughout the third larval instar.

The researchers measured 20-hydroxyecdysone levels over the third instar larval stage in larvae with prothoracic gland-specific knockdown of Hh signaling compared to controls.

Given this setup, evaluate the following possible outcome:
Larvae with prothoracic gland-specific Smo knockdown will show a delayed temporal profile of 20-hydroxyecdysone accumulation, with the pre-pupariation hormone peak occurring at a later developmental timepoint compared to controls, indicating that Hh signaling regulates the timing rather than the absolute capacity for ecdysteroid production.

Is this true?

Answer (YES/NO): YES